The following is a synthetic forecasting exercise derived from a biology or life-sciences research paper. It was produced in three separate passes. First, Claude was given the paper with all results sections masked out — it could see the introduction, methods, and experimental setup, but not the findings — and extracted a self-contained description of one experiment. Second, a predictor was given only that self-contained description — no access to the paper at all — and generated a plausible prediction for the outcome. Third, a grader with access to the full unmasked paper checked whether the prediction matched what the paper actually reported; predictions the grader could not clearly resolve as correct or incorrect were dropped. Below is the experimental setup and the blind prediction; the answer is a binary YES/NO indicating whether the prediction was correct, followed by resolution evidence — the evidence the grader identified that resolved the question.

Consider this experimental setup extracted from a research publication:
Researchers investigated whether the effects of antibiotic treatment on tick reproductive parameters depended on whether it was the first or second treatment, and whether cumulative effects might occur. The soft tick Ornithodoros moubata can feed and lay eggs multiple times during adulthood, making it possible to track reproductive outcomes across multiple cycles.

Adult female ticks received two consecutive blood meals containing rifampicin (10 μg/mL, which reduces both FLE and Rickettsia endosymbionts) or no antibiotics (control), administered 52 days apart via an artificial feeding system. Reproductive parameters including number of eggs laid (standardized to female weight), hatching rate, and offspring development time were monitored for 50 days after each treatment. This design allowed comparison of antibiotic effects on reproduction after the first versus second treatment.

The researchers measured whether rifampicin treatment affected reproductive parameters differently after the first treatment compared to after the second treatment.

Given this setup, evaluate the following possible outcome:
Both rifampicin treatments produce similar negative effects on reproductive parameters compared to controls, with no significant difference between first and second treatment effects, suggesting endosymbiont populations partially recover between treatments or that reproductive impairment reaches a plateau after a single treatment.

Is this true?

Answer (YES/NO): NO